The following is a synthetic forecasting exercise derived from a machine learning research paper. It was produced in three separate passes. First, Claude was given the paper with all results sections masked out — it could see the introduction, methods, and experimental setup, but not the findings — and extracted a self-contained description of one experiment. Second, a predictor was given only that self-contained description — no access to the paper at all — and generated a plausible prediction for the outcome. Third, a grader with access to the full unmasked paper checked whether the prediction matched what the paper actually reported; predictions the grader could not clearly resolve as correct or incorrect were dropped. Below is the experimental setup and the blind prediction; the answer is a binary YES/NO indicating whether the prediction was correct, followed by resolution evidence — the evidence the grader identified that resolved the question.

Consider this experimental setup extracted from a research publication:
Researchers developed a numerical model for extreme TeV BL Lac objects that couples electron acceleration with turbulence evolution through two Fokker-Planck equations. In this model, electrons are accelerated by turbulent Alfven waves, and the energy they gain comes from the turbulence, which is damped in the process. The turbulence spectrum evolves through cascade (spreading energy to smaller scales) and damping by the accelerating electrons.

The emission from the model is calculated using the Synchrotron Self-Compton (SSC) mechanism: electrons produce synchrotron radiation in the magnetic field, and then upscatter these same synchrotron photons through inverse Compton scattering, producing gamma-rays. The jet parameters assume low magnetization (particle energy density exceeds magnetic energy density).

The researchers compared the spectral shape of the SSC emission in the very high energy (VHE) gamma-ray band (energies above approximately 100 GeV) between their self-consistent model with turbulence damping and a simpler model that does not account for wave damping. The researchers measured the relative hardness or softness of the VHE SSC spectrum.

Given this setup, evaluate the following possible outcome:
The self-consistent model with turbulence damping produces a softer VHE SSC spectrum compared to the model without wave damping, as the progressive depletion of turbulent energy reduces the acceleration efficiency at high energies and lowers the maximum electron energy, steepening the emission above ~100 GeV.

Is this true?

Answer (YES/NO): YES